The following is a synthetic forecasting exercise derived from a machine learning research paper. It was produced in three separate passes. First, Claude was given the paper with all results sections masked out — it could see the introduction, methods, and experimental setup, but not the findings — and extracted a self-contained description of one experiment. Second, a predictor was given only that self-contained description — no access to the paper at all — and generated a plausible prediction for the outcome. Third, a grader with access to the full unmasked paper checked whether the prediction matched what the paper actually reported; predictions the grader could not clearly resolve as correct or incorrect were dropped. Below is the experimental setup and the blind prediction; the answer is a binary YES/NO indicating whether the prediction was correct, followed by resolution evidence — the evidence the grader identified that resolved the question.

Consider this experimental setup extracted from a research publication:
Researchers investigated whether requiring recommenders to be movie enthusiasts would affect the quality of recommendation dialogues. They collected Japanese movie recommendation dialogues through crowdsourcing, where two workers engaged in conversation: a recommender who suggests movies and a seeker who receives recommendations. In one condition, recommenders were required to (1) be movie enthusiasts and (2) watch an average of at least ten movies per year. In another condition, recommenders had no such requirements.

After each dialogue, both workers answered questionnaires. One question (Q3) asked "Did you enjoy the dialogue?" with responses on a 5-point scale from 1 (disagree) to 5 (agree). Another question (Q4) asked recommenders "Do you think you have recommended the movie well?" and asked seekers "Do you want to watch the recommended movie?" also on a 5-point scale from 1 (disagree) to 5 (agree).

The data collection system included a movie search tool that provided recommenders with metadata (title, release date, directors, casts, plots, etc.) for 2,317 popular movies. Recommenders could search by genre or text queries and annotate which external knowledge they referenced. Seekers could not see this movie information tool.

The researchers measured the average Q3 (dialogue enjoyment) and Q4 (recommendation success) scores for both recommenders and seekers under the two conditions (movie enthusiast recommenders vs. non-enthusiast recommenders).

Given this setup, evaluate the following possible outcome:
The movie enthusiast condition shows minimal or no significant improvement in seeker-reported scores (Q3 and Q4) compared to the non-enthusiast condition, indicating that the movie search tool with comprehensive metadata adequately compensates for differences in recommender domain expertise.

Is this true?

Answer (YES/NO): NO